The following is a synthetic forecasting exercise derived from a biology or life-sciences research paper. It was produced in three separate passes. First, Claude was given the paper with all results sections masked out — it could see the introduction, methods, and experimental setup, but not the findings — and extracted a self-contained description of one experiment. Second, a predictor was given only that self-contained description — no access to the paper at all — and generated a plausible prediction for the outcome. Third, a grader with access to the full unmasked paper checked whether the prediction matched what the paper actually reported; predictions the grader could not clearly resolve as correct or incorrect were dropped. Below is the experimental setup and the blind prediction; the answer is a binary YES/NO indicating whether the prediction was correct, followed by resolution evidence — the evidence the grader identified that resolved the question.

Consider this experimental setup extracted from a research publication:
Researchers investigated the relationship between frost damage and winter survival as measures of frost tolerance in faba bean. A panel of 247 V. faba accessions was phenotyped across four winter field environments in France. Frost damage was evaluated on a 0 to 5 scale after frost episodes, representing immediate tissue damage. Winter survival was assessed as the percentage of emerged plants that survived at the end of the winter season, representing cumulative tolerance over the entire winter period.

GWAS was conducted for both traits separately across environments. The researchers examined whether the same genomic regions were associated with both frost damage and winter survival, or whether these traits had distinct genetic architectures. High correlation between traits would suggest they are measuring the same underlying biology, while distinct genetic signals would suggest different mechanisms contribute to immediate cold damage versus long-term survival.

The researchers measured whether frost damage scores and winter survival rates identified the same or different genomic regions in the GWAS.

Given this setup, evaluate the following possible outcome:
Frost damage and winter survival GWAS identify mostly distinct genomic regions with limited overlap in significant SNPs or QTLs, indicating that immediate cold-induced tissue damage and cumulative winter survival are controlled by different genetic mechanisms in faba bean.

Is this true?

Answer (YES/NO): NO